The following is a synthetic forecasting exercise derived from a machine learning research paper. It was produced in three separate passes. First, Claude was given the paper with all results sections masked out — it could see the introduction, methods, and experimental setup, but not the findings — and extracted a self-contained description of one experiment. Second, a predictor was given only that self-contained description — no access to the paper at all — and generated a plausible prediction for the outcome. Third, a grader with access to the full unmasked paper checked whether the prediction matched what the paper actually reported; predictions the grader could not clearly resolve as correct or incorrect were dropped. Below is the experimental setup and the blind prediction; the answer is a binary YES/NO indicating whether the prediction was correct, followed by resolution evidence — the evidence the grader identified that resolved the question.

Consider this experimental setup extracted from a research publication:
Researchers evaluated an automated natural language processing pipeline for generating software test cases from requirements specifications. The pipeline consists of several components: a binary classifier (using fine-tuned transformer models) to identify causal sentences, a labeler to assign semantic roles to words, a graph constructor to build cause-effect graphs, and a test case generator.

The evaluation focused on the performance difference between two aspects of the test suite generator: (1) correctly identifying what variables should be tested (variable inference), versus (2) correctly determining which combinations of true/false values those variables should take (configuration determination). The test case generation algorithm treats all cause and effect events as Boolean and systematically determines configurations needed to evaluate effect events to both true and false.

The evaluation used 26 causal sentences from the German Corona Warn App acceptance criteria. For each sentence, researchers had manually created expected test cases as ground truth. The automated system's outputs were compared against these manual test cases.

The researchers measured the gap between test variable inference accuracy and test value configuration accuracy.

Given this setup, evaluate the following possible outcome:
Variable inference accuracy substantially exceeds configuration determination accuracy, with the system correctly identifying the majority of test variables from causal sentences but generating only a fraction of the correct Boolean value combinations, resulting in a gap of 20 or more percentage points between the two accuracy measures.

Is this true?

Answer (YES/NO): NO